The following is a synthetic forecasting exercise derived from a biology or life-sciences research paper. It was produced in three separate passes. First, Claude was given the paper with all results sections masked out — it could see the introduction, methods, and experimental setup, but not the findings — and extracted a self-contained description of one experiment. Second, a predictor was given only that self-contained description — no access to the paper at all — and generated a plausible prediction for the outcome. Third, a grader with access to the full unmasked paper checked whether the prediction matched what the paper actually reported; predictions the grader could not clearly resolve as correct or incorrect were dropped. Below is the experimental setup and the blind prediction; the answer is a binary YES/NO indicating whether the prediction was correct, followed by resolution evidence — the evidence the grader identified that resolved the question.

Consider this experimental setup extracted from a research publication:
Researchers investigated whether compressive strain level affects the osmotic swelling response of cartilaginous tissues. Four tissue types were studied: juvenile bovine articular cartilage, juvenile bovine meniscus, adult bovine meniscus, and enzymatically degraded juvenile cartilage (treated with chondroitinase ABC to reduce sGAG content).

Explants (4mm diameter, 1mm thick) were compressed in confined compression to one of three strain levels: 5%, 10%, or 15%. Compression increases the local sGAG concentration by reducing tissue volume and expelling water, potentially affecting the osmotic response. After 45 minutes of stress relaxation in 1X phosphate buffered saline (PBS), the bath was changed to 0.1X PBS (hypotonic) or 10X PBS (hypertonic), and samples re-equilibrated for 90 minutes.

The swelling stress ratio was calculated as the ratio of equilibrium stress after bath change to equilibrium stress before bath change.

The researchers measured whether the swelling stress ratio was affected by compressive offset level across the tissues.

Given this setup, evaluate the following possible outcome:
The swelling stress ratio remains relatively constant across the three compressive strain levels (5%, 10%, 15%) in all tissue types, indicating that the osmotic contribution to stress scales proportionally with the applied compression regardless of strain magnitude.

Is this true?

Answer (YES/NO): YES